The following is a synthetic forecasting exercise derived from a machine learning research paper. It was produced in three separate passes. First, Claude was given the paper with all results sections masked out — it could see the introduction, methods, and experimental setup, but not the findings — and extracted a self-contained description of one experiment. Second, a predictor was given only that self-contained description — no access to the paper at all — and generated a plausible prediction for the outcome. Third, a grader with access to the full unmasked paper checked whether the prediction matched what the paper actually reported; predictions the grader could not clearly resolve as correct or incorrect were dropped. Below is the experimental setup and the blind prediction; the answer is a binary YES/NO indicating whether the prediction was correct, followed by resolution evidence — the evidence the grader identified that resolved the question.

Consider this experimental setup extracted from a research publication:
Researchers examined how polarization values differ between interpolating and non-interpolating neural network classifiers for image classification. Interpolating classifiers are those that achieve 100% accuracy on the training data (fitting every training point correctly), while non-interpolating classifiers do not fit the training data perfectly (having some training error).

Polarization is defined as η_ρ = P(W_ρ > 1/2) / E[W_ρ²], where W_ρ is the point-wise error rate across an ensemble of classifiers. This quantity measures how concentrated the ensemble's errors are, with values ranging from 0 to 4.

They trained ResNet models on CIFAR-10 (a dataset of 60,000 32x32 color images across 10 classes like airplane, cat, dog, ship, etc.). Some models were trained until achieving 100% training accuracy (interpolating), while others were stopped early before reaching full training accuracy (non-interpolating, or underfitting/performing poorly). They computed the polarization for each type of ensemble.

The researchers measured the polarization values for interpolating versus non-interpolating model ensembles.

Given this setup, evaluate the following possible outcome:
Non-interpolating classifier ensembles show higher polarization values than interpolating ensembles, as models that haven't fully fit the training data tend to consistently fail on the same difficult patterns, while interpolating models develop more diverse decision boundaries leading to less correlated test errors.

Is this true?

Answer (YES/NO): YES